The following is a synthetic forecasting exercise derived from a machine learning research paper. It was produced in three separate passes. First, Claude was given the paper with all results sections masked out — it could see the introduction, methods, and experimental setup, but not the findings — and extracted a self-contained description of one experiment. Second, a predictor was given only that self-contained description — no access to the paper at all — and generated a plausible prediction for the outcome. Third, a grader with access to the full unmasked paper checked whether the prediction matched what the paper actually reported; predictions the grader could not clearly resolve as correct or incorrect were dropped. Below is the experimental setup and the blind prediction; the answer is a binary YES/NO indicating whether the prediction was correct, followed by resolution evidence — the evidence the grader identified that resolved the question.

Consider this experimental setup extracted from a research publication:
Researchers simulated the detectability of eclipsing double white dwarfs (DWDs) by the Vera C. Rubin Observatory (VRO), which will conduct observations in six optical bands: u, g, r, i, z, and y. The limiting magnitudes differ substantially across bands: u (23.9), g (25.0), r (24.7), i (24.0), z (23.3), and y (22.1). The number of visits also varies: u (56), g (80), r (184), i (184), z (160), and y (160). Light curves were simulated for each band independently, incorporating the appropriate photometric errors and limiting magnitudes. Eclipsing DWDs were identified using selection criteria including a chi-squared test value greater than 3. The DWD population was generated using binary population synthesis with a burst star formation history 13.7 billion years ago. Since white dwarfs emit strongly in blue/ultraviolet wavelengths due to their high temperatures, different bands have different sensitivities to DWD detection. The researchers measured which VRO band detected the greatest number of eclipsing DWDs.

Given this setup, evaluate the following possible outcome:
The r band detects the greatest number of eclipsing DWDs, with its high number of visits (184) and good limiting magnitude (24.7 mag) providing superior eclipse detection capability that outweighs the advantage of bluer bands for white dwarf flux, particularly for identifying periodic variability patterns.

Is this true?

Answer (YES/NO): YES